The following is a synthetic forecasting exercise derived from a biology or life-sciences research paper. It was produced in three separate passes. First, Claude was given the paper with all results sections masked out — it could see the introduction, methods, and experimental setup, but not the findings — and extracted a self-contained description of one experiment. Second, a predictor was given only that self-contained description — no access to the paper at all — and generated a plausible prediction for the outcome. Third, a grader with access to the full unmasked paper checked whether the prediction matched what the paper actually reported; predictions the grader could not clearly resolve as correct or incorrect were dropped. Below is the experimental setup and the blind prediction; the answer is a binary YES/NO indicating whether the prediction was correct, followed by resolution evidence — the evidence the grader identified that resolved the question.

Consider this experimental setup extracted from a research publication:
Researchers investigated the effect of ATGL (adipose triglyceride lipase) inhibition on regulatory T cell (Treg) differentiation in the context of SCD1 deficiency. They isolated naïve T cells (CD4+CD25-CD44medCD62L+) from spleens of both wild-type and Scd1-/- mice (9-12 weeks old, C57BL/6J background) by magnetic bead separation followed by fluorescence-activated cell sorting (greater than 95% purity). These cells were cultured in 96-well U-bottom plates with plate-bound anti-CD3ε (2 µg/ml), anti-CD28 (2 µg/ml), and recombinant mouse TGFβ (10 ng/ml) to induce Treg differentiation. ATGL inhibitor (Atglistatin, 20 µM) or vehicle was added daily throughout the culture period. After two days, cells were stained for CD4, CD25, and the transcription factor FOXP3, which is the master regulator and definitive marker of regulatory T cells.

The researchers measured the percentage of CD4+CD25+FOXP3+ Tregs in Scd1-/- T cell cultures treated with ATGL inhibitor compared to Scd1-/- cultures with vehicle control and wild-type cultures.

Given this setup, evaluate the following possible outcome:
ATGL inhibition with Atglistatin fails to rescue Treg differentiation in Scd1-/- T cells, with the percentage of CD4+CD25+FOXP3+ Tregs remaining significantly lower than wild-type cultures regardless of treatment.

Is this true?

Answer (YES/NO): NO